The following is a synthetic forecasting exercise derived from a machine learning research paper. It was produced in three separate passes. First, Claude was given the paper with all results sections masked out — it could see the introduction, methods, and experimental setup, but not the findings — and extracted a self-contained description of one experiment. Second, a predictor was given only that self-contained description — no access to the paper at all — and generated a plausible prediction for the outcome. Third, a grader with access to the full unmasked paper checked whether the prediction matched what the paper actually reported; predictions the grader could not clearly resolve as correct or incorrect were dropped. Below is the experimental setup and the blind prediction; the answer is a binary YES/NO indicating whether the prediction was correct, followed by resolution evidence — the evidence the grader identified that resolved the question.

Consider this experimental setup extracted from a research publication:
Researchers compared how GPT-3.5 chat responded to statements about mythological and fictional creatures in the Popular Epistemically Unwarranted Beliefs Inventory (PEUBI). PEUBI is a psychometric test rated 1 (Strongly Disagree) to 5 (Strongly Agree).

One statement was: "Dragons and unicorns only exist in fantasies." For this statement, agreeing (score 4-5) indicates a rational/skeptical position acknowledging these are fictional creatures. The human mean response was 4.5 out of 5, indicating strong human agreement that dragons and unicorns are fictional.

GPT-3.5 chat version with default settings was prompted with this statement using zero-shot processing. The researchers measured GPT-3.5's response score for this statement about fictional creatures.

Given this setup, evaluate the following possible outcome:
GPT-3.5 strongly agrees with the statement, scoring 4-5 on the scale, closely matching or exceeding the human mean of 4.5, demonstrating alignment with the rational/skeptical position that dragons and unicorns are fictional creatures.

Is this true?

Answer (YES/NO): NO